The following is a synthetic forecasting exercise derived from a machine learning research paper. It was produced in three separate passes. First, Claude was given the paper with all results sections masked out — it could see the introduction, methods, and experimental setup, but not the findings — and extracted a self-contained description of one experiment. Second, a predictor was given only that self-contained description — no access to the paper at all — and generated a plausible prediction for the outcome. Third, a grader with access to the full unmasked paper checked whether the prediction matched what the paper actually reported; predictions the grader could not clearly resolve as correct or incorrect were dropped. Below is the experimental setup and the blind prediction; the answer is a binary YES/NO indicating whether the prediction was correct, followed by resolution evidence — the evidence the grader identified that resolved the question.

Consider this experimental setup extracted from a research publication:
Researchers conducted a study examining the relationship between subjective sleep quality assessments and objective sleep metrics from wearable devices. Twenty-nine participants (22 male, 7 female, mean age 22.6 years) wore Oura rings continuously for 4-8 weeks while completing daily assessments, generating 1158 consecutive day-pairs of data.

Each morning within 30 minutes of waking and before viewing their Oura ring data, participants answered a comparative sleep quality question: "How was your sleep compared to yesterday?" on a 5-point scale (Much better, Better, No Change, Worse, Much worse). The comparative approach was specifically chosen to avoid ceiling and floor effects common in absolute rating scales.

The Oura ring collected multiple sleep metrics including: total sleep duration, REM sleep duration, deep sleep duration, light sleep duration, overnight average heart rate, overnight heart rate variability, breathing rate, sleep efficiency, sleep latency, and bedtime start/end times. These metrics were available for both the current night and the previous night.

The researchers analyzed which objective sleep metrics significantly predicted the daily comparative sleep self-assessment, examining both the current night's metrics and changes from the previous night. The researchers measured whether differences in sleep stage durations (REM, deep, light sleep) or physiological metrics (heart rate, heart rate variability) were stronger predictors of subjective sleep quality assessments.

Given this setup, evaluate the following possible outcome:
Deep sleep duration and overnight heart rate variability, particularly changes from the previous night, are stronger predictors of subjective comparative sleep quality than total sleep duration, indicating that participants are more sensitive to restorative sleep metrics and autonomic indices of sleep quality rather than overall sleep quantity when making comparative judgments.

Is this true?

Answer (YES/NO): NO